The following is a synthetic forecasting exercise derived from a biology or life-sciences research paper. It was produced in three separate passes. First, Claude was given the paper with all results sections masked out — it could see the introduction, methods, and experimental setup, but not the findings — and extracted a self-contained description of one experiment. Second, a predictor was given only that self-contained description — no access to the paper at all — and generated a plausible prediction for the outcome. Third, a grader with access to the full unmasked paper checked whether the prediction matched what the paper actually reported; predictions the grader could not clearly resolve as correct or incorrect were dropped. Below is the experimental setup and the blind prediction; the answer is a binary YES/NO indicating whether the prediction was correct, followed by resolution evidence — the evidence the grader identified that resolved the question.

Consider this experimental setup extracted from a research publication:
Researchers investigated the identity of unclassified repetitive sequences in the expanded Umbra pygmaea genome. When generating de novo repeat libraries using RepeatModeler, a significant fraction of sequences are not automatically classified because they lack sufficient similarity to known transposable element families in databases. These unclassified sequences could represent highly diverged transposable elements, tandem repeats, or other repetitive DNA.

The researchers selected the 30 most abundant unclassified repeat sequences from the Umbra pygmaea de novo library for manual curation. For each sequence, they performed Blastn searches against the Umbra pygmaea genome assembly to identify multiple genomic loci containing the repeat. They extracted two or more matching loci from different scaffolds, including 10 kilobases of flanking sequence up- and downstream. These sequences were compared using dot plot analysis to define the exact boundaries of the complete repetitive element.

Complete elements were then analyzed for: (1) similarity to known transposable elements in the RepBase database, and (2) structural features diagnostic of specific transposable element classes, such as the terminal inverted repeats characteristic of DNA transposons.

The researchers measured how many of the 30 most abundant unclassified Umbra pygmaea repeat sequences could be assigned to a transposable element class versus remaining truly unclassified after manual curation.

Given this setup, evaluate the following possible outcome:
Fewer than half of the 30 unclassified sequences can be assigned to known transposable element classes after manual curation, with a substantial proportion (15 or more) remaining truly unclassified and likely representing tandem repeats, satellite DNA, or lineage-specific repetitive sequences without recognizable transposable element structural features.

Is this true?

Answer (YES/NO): NO